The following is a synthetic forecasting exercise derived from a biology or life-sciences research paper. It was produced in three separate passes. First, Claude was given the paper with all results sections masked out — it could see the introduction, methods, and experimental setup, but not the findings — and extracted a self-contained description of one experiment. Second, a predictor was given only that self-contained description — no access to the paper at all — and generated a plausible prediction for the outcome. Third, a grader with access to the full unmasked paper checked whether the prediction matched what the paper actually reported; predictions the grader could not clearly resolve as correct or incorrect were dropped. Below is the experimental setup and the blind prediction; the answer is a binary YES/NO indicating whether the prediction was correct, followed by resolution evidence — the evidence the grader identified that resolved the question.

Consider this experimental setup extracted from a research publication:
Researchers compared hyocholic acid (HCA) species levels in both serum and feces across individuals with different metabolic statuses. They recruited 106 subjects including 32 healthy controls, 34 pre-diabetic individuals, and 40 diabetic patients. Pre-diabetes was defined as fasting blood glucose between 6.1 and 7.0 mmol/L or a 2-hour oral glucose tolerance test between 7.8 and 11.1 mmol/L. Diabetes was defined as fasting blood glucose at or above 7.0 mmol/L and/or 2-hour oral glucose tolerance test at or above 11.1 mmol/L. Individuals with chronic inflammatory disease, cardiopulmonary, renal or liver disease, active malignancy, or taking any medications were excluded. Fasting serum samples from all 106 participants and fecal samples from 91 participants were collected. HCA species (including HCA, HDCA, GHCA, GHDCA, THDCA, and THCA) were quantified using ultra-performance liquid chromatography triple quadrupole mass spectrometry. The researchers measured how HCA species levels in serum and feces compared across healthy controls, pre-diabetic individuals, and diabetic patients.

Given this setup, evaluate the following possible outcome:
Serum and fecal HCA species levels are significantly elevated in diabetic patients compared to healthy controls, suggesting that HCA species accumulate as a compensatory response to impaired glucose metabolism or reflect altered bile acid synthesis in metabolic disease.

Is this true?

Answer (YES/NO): NO